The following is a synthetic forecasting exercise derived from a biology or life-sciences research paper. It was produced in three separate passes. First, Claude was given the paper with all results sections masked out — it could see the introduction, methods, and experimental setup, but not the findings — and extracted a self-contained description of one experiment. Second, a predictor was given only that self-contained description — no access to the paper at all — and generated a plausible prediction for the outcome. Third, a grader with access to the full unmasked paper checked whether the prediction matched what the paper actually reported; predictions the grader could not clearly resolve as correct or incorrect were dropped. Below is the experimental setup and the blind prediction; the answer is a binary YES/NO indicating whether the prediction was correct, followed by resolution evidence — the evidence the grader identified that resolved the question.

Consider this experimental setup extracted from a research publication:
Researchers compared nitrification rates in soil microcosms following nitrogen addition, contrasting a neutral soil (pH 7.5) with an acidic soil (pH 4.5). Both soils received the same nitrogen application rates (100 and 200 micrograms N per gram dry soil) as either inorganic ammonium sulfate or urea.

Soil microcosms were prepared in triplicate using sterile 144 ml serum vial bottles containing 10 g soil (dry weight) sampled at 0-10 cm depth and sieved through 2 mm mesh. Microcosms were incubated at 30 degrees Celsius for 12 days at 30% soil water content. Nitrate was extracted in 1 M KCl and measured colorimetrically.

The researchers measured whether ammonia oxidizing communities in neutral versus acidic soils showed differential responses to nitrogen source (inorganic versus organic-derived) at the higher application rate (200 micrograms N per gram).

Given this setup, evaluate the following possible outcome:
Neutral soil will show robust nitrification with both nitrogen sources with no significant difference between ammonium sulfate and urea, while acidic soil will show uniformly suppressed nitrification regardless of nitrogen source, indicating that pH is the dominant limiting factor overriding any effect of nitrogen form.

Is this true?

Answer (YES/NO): NO